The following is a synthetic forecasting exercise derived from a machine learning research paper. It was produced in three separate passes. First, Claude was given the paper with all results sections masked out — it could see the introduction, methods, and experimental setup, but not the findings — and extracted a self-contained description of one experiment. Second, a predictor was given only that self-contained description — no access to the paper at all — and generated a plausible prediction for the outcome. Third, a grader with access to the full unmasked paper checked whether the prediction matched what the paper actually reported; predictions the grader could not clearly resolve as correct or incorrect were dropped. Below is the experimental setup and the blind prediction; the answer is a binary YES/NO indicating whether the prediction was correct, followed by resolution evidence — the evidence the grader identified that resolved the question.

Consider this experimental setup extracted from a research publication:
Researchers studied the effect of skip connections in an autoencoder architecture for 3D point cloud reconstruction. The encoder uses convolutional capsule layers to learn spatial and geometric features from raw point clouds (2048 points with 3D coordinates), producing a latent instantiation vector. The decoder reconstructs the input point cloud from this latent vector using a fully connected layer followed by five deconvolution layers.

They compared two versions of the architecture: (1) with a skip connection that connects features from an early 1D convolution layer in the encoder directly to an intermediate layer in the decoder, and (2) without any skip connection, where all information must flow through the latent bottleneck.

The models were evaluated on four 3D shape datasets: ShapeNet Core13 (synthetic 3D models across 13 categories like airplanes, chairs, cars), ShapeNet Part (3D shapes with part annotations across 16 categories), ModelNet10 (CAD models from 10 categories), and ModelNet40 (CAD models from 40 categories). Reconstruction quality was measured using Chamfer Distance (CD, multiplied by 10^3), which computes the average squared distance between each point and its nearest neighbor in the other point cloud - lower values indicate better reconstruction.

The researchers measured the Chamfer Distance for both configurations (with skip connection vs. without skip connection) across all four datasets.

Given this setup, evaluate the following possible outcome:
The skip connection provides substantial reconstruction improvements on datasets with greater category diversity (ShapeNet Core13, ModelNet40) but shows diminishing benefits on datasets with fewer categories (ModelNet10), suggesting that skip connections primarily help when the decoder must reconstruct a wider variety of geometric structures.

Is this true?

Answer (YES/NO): NO